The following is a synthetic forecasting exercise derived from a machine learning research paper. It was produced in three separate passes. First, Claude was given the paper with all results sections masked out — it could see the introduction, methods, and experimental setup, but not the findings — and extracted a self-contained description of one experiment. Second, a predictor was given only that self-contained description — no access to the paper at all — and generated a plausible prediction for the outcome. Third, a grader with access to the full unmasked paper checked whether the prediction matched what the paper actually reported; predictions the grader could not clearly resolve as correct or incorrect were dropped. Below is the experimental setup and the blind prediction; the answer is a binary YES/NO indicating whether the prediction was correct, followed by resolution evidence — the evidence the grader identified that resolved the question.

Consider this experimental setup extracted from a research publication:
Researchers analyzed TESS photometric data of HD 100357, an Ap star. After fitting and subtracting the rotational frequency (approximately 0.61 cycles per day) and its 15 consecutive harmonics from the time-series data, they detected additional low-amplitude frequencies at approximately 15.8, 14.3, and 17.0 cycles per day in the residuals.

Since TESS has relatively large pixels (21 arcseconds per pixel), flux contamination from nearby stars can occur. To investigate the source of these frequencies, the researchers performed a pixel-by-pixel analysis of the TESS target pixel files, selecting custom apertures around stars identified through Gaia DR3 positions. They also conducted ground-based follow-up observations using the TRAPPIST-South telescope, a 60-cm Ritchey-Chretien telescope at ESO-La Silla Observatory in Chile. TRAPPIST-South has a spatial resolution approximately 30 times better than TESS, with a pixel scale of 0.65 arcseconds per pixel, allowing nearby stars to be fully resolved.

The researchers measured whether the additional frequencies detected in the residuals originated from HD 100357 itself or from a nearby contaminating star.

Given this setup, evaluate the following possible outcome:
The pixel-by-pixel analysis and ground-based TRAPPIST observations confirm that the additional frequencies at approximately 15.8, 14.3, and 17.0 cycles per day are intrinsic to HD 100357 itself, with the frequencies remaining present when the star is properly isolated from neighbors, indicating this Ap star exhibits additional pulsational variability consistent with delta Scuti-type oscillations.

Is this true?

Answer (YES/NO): NO